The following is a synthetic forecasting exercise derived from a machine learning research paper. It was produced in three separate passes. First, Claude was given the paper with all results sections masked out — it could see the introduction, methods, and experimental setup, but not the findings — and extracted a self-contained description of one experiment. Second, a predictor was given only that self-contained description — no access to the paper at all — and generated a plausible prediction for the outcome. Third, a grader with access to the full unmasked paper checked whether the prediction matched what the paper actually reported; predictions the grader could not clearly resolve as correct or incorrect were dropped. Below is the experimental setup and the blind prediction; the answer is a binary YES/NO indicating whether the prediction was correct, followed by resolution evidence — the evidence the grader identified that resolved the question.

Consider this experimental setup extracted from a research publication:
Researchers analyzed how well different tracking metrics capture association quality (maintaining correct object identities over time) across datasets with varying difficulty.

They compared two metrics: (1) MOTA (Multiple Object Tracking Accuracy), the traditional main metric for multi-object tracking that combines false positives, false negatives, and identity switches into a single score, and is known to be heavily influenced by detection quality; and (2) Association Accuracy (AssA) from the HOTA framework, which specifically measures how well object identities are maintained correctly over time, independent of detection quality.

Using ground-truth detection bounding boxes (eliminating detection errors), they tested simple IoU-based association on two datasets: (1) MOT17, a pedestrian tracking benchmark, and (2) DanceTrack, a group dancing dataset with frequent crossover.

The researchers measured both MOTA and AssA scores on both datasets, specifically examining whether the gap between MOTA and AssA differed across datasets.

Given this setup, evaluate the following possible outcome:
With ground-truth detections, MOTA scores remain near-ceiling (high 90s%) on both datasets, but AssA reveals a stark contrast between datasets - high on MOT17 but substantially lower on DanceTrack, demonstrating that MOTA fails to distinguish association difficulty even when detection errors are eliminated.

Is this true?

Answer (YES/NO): YES